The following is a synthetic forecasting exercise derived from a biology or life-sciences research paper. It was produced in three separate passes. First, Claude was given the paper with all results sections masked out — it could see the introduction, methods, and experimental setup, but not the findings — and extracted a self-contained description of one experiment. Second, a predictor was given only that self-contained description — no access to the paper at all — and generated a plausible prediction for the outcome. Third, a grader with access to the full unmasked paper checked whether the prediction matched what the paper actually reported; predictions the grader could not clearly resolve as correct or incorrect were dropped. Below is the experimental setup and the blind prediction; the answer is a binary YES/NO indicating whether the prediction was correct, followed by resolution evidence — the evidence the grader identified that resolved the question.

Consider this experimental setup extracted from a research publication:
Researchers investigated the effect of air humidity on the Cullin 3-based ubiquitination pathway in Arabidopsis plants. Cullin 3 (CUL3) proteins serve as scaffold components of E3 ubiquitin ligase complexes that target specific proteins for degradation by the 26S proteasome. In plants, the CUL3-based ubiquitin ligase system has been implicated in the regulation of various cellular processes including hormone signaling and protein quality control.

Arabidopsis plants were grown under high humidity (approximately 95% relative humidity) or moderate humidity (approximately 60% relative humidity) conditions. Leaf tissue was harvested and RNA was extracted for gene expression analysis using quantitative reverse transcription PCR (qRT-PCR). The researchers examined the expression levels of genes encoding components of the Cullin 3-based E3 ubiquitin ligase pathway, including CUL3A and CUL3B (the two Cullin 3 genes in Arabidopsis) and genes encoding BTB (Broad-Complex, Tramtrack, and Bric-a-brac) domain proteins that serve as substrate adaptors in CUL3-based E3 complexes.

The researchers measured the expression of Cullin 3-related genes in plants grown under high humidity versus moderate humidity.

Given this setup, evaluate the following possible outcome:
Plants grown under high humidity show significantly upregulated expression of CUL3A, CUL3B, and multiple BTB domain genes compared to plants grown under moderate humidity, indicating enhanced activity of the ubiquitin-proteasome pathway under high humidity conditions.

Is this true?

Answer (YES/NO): NO